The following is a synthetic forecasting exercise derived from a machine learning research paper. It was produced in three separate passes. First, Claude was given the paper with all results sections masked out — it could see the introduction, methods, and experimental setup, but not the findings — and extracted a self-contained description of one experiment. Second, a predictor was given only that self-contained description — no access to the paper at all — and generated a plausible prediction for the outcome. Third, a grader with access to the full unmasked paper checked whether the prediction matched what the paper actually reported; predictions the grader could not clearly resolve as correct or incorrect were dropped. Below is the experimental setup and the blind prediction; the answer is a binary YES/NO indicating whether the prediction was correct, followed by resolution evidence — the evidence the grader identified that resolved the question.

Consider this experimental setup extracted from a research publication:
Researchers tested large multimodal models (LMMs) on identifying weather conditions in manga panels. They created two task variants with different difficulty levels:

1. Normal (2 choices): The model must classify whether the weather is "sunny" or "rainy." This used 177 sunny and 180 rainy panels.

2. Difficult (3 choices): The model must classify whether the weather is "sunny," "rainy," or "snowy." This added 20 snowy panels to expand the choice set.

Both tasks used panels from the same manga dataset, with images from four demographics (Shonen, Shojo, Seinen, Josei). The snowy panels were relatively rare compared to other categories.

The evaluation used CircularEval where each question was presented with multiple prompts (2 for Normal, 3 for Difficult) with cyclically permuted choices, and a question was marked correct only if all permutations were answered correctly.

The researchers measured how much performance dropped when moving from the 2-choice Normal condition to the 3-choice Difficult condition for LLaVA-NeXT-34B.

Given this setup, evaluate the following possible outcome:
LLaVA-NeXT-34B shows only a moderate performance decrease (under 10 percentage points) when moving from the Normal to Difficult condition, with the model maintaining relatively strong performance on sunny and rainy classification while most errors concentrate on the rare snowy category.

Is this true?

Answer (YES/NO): NO